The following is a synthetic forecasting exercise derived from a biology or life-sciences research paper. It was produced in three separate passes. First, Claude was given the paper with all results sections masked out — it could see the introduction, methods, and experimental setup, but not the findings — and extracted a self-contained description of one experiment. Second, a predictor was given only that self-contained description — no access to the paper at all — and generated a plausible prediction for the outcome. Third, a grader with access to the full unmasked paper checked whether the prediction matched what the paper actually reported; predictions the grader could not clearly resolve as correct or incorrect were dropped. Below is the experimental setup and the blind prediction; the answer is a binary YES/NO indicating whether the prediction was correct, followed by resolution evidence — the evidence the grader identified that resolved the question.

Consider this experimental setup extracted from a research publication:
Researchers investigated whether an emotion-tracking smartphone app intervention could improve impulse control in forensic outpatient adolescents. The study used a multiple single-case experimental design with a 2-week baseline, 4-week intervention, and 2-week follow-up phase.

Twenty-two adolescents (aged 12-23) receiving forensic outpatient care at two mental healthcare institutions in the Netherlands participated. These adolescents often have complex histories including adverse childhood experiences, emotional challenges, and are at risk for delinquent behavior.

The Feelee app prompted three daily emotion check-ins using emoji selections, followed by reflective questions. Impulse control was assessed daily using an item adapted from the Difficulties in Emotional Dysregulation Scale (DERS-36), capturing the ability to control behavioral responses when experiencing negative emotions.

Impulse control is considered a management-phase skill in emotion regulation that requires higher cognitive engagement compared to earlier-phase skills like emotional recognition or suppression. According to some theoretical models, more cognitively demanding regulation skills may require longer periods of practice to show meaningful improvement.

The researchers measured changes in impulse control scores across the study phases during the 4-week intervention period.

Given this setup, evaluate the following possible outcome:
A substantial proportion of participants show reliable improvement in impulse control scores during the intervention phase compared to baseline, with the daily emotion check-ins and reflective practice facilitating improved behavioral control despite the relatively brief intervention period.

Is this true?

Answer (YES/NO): NO